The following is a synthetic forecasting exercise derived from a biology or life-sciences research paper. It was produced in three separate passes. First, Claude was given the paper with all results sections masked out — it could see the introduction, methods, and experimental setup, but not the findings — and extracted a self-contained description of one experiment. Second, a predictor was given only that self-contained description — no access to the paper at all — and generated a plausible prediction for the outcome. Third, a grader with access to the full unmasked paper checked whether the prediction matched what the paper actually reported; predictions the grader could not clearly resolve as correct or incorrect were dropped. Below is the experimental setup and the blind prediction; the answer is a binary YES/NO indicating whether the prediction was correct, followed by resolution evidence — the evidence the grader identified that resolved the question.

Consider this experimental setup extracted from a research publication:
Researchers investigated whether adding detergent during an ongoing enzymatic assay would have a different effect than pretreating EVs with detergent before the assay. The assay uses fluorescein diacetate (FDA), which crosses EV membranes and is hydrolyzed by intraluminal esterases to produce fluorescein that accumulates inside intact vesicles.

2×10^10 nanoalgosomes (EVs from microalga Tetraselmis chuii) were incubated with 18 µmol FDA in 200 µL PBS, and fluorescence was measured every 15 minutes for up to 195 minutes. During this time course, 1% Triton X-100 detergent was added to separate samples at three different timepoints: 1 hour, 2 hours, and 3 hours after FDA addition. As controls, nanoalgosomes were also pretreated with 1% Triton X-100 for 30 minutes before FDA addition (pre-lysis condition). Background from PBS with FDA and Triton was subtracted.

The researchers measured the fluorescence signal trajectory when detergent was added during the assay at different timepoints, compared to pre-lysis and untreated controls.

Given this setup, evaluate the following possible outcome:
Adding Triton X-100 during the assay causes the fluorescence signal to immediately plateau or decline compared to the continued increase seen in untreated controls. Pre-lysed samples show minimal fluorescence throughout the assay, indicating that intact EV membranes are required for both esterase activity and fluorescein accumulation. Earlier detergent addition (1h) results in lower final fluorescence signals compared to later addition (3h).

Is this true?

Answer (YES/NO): YES